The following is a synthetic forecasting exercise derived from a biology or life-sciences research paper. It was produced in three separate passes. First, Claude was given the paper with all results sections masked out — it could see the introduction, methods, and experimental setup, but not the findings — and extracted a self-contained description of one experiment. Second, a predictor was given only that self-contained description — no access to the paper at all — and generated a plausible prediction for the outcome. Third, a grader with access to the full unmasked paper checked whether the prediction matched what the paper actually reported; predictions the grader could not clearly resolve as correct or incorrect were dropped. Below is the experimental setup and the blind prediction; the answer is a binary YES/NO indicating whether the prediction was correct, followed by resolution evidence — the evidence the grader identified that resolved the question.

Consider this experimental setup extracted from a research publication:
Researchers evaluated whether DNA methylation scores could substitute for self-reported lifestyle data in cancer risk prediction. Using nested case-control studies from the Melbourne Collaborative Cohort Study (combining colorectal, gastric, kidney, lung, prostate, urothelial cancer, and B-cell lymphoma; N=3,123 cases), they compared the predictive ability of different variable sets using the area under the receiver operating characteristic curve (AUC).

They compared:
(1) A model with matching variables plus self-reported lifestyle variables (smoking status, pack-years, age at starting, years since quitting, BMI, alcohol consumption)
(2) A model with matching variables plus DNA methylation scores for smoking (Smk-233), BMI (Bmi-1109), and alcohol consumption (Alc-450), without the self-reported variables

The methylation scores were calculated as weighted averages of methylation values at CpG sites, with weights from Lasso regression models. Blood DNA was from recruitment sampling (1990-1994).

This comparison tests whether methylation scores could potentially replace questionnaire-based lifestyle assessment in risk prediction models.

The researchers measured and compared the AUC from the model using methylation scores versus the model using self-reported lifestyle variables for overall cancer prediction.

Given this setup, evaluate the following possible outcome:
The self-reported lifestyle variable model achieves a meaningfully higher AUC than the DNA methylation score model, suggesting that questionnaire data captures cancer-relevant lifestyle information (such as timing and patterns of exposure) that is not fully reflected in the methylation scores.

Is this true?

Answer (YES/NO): NO